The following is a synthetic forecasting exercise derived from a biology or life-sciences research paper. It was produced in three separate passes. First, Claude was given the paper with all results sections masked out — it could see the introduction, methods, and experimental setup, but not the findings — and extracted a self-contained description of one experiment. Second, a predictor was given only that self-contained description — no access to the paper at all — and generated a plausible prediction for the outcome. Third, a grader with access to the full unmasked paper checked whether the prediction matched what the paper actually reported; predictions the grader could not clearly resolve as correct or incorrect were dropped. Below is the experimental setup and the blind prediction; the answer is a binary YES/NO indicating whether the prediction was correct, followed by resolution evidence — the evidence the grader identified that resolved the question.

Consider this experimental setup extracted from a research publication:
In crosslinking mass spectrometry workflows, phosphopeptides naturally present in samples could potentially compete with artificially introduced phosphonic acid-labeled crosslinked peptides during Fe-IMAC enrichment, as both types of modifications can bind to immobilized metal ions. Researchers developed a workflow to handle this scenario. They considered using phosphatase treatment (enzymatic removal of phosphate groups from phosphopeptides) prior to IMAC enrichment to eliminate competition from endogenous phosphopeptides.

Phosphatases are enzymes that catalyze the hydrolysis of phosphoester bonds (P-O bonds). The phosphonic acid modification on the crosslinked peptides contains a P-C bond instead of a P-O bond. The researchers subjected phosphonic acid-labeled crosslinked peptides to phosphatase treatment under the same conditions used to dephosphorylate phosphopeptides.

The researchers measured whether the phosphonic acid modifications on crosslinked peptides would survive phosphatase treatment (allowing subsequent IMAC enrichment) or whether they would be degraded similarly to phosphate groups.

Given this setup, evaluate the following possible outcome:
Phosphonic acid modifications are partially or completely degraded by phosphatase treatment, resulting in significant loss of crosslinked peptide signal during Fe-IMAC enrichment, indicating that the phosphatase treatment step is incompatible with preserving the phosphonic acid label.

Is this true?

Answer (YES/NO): NO